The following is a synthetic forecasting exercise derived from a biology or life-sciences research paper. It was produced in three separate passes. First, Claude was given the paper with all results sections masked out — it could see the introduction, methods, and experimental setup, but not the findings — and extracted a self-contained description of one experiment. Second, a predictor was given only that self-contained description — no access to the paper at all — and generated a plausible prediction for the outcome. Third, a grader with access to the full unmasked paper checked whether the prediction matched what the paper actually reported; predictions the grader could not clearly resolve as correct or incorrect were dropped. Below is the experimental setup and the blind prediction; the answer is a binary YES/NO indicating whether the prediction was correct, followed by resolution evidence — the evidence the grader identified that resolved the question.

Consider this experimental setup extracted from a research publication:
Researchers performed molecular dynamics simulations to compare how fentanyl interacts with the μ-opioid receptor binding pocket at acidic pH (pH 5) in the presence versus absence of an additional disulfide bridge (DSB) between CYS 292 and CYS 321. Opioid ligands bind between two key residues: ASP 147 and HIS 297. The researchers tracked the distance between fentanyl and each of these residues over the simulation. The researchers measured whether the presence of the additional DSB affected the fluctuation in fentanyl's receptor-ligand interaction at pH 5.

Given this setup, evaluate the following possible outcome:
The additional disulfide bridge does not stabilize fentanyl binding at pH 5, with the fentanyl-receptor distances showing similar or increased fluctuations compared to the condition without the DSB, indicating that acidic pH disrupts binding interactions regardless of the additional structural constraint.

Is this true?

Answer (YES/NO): NO